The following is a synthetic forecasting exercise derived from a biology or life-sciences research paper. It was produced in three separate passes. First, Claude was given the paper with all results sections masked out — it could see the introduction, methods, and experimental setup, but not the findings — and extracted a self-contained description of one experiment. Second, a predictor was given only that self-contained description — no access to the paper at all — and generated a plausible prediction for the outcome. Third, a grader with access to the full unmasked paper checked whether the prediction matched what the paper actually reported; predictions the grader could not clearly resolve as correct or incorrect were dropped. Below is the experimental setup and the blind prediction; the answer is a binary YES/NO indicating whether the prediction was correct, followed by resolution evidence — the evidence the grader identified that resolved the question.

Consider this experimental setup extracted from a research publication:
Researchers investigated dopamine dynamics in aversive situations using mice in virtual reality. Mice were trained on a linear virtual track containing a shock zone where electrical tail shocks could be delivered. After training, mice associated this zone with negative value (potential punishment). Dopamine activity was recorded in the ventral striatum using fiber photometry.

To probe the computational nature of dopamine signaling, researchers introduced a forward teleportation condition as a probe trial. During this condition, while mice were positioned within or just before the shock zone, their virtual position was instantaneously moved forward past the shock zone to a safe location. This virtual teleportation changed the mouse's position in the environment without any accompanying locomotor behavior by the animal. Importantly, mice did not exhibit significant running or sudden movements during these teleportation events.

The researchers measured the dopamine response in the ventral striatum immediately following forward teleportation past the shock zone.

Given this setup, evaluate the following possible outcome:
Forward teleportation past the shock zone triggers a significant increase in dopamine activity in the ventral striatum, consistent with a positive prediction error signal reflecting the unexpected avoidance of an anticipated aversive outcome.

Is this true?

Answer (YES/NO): YES